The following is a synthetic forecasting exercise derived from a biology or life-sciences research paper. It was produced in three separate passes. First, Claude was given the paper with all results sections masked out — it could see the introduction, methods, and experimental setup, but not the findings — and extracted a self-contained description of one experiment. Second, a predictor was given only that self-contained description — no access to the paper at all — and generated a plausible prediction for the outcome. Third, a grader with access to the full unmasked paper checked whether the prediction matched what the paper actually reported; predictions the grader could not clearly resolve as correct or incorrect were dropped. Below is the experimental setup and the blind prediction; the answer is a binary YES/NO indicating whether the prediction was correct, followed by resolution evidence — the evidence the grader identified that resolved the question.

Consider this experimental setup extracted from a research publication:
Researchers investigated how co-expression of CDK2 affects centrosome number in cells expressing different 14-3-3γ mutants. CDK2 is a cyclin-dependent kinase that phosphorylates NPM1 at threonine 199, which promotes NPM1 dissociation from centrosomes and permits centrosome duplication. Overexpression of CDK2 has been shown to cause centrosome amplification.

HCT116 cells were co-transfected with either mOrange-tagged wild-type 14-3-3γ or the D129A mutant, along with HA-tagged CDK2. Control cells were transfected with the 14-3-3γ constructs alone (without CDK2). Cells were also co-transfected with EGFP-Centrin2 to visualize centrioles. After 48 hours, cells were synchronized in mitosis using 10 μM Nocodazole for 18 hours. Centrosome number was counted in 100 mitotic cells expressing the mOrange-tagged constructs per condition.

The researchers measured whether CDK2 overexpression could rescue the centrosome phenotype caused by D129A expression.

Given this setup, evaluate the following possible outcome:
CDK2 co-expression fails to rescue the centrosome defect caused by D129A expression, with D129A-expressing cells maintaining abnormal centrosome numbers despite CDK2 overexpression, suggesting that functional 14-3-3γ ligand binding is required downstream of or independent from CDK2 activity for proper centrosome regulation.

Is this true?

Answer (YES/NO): YES